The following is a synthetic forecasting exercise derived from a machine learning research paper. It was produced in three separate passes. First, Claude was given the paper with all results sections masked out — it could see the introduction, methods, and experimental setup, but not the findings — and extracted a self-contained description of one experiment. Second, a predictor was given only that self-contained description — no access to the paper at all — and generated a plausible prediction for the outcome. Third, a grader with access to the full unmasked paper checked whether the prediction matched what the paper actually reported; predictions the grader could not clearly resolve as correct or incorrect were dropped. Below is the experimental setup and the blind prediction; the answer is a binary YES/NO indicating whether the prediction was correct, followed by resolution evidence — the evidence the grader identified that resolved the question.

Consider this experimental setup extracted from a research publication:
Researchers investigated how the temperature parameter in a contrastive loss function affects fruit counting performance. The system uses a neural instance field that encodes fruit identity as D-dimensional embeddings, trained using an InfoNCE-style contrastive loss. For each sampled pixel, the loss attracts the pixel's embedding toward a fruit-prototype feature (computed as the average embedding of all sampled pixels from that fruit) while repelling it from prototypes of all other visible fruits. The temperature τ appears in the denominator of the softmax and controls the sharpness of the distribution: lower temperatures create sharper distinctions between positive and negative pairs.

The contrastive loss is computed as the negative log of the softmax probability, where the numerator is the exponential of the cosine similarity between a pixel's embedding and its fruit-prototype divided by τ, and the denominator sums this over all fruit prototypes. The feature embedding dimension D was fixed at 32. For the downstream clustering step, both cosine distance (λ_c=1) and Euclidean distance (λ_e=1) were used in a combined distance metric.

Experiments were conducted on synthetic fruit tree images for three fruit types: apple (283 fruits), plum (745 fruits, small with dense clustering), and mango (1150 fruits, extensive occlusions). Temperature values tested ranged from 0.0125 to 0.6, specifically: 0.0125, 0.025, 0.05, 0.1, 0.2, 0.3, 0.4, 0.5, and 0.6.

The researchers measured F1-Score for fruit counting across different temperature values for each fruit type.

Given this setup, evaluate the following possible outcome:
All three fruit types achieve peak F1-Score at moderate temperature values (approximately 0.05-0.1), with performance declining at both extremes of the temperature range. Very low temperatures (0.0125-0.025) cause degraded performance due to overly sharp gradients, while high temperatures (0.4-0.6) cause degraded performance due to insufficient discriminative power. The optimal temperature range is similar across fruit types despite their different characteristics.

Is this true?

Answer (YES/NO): NO